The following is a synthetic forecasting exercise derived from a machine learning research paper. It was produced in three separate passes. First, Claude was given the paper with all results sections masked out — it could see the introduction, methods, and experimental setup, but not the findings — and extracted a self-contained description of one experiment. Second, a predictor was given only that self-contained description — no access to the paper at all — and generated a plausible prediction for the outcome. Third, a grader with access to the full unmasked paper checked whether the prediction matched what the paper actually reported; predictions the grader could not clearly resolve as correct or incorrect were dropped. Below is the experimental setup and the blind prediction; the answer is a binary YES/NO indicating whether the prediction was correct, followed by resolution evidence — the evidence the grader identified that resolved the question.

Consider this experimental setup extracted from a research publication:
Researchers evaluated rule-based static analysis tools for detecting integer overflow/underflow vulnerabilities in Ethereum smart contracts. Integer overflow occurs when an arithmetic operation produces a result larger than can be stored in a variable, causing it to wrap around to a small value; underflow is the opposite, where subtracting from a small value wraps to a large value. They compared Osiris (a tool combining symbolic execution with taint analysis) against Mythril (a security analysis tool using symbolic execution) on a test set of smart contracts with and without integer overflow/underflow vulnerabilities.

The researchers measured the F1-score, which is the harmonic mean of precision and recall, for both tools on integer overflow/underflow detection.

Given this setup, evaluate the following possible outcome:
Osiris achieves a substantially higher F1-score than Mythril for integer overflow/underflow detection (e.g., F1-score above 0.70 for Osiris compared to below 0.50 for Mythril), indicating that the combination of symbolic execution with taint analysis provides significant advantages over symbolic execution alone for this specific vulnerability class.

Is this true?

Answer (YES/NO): NO